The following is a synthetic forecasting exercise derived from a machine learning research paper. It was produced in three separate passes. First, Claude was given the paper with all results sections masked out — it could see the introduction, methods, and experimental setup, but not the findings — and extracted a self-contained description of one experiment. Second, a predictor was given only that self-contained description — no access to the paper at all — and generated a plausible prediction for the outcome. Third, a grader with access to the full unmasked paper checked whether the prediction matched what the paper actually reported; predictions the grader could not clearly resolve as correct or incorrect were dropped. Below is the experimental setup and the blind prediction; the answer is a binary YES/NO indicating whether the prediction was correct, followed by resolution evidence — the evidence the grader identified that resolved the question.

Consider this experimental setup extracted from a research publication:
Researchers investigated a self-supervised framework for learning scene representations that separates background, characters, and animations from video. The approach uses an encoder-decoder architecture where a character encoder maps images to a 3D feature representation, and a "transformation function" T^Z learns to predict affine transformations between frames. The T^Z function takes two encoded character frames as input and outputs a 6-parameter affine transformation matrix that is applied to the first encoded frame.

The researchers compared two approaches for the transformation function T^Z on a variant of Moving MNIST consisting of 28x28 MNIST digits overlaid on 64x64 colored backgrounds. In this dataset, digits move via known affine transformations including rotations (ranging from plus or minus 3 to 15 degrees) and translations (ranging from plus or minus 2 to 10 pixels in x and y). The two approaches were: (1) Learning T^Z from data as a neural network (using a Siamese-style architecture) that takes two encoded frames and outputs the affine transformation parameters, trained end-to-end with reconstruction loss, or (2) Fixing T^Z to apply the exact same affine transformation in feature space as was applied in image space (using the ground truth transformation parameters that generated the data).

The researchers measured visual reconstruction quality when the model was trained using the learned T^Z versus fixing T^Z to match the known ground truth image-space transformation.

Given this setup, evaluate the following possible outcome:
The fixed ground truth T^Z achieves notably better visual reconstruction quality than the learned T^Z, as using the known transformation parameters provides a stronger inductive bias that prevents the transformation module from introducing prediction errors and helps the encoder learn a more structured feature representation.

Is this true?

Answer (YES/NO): NO